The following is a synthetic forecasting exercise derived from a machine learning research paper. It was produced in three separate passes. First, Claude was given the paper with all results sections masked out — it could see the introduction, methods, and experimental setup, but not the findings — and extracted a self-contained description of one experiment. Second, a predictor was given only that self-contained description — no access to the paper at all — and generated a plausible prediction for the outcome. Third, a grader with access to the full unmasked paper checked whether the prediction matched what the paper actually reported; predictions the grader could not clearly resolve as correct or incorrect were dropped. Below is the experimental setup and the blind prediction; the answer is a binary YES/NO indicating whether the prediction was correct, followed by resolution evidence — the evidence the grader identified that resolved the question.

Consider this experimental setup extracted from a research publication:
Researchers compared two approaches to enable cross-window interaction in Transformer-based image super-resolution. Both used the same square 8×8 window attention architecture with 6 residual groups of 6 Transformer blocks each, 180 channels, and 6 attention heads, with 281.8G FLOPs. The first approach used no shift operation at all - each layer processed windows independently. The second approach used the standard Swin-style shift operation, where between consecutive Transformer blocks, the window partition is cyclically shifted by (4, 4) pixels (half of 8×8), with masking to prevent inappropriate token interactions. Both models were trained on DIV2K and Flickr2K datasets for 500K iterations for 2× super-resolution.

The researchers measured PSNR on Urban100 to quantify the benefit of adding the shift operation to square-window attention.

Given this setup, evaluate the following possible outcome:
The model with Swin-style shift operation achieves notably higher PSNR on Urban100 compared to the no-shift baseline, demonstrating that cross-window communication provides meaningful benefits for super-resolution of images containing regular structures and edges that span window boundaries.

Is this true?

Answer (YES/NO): YES